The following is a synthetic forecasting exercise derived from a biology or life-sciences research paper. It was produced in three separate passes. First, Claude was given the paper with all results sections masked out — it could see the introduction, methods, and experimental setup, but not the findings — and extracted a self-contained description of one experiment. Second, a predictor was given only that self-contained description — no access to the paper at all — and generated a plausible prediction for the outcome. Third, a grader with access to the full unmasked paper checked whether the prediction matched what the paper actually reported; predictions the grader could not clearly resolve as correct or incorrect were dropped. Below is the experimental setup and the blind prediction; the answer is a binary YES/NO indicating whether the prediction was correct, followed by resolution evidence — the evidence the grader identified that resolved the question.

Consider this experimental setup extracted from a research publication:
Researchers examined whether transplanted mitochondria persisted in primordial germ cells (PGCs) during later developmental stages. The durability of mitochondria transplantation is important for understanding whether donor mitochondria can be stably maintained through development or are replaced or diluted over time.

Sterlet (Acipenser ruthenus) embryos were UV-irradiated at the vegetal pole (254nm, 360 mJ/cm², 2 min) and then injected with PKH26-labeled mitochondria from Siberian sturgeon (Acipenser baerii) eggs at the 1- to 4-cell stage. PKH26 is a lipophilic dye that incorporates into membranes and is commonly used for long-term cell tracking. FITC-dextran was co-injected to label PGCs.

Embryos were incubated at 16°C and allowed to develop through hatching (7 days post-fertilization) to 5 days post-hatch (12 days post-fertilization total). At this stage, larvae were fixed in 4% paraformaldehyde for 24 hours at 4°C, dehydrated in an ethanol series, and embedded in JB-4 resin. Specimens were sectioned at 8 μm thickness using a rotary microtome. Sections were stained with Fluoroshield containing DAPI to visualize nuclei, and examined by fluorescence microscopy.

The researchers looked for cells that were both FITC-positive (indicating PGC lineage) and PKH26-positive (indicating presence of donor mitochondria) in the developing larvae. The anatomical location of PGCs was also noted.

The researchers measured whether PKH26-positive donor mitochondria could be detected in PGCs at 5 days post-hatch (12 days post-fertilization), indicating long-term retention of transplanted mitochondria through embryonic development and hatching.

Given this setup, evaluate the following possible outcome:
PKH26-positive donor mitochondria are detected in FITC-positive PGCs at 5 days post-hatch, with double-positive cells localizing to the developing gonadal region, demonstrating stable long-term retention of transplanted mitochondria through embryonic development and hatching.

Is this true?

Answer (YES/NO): YES